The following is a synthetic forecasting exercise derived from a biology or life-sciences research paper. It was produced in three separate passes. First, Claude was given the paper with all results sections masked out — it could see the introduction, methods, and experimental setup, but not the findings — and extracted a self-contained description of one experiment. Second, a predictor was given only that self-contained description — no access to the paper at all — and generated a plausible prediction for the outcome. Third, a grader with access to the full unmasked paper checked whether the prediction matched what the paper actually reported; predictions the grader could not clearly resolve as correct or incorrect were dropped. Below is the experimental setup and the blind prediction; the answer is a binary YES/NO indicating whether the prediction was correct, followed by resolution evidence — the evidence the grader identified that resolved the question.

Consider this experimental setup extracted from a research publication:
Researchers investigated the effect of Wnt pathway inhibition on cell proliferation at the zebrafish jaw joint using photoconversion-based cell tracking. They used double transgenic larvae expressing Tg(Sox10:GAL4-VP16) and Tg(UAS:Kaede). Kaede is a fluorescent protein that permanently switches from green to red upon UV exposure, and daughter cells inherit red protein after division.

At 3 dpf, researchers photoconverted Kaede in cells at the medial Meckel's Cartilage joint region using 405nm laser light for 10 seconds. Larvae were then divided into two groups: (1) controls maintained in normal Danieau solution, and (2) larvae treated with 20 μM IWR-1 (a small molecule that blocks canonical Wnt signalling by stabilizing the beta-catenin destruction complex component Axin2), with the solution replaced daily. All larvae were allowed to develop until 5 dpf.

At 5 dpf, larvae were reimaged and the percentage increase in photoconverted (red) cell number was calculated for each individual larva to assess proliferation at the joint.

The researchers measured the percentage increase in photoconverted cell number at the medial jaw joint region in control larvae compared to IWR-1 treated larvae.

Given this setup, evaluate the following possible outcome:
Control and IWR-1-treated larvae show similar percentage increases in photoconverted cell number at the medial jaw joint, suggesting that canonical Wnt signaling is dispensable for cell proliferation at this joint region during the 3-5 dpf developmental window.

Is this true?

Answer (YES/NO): NO